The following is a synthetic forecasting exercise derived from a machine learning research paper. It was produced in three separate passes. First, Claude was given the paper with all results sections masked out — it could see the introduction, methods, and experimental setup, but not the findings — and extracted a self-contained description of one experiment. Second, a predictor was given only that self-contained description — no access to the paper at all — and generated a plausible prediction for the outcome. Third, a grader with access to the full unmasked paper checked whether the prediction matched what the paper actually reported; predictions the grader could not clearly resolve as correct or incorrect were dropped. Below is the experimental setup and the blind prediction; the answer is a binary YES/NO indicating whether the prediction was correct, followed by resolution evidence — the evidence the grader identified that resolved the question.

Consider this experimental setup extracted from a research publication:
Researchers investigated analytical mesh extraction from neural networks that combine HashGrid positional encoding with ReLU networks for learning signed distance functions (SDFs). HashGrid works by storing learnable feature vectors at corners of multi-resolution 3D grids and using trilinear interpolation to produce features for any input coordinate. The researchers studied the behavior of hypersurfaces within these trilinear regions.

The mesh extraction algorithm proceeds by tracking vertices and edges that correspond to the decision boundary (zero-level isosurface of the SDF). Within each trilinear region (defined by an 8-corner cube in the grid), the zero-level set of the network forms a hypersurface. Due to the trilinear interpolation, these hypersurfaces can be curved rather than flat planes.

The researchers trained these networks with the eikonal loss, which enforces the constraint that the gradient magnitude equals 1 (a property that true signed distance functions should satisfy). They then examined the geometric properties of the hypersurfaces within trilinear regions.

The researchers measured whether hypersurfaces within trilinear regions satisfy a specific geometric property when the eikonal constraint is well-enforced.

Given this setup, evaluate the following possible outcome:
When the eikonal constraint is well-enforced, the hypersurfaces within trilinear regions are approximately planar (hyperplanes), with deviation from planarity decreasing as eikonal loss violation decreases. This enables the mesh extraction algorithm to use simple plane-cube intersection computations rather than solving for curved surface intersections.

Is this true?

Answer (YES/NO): YES